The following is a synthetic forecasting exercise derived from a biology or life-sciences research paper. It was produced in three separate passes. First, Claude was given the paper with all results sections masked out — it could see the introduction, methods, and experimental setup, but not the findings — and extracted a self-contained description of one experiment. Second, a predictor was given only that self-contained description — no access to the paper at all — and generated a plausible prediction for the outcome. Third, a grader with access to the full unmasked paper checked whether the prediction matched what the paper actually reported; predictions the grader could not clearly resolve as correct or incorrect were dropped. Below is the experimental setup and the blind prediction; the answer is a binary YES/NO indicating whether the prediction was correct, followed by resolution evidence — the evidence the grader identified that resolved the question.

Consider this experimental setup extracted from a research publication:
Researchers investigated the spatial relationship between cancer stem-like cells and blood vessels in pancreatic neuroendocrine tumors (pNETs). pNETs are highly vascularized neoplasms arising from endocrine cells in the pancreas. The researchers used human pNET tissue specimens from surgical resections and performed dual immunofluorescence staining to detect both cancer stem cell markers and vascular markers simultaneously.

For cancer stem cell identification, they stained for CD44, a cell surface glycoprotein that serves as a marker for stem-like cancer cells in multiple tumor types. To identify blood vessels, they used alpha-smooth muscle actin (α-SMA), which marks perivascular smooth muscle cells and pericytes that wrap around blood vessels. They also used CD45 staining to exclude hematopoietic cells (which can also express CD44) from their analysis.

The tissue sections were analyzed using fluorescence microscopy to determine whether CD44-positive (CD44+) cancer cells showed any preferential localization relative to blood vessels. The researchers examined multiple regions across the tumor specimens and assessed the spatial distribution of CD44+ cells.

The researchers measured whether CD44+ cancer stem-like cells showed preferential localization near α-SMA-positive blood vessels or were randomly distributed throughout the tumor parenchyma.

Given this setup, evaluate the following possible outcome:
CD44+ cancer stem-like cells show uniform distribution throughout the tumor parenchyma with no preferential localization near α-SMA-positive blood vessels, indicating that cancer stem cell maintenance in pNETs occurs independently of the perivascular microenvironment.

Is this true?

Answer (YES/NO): NO